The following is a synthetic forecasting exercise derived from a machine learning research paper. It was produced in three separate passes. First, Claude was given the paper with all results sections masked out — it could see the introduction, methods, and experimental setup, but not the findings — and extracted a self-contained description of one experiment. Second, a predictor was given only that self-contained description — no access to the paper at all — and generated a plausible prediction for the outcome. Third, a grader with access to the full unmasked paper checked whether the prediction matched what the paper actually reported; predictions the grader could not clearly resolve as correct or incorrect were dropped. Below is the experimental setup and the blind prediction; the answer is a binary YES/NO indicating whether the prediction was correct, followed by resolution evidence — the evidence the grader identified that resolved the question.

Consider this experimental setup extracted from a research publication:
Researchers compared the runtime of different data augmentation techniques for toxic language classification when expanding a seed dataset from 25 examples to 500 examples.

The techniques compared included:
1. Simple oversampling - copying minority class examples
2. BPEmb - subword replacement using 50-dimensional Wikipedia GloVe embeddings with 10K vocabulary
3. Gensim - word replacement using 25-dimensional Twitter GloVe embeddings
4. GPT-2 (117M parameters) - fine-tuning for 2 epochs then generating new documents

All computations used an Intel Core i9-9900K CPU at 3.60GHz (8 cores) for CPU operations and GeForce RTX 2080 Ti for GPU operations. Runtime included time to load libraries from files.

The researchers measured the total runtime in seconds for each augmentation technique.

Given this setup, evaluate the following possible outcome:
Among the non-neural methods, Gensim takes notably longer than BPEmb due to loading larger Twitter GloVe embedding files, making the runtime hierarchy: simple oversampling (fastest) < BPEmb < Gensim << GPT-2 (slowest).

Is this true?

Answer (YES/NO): NO